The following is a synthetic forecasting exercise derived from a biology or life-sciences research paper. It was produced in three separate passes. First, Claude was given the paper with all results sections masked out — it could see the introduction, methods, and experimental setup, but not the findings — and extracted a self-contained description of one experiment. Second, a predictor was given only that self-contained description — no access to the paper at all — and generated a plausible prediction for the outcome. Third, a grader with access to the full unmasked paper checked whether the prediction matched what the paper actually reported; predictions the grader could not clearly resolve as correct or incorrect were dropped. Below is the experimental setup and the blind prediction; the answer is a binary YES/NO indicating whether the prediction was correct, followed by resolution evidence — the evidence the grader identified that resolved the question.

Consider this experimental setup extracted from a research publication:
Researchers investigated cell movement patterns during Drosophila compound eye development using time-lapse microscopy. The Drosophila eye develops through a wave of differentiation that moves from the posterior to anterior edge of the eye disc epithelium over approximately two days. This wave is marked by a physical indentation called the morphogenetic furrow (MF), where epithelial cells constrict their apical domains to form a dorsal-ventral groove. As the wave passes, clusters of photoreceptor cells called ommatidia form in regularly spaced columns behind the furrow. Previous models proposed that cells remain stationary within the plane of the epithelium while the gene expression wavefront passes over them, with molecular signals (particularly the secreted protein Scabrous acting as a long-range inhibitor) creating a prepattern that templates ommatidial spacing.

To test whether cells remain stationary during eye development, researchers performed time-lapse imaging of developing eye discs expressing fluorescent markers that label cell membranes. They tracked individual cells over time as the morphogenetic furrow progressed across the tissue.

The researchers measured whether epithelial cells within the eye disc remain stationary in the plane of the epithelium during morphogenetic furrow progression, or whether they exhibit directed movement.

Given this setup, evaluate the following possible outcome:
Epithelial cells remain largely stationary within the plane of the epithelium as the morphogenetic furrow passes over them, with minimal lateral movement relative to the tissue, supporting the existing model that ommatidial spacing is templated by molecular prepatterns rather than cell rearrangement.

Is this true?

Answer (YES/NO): NO